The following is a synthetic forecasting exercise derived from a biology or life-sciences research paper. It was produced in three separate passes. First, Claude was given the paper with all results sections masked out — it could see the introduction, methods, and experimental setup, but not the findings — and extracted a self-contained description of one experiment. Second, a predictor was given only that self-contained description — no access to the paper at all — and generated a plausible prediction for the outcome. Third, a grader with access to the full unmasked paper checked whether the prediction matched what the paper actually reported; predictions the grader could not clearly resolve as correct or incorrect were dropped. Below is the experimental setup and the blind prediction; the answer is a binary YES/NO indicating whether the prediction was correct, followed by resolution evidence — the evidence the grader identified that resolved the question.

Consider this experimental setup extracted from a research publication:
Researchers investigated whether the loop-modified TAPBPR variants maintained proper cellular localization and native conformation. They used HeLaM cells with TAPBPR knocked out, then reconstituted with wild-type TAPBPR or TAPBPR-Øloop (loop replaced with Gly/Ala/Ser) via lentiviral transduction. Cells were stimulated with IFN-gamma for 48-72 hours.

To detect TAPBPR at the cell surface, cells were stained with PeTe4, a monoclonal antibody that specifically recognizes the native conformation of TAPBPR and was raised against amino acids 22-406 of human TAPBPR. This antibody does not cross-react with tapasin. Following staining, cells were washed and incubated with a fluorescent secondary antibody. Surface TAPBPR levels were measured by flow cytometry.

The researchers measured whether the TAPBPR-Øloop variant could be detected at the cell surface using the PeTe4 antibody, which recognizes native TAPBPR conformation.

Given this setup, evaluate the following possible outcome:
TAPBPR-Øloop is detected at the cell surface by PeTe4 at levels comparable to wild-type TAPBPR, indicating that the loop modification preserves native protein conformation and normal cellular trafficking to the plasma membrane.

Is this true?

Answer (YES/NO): YES